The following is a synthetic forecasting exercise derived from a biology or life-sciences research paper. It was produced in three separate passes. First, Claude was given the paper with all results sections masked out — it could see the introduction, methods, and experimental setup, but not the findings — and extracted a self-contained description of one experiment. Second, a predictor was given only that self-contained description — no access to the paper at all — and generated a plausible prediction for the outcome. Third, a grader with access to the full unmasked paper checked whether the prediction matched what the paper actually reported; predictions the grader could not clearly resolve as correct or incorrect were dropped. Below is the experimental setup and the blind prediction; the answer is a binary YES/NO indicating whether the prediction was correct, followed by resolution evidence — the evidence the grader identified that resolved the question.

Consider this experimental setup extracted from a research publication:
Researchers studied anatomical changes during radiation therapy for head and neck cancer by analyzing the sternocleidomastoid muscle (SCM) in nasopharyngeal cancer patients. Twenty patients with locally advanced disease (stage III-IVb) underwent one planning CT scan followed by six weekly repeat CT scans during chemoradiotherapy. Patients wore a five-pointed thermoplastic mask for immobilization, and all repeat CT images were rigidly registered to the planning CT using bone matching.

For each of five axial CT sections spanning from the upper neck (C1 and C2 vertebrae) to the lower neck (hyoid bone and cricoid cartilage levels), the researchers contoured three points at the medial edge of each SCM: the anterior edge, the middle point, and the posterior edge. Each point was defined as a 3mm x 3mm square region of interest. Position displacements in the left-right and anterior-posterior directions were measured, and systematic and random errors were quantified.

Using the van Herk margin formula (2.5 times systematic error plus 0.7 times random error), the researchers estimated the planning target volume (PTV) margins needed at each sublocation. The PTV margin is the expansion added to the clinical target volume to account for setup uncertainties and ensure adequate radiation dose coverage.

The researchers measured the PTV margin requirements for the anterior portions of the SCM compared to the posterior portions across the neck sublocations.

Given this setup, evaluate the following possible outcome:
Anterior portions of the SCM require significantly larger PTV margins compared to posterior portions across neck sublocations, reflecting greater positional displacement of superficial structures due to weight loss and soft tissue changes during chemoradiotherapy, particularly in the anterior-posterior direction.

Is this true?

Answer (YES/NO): NO